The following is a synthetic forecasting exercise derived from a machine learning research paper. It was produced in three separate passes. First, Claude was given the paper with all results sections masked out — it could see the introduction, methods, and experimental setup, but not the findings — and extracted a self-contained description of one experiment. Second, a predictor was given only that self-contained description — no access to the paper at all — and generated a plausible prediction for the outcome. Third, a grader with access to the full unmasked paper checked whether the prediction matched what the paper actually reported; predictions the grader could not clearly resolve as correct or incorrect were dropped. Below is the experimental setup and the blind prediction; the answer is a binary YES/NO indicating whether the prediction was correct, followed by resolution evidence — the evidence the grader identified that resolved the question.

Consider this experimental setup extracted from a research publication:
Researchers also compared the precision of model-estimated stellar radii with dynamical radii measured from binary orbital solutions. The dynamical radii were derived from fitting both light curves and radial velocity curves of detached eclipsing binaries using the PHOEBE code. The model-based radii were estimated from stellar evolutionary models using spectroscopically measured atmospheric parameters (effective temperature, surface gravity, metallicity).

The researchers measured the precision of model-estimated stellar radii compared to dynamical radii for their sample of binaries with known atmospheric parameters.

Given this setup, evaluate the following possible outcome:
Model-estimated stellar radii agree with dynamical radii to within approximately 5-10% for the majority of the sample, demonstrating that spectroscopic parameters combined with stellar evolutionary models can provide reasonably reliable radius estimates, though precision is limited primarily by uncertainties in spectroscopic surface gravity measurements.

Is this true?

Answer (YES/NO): NO